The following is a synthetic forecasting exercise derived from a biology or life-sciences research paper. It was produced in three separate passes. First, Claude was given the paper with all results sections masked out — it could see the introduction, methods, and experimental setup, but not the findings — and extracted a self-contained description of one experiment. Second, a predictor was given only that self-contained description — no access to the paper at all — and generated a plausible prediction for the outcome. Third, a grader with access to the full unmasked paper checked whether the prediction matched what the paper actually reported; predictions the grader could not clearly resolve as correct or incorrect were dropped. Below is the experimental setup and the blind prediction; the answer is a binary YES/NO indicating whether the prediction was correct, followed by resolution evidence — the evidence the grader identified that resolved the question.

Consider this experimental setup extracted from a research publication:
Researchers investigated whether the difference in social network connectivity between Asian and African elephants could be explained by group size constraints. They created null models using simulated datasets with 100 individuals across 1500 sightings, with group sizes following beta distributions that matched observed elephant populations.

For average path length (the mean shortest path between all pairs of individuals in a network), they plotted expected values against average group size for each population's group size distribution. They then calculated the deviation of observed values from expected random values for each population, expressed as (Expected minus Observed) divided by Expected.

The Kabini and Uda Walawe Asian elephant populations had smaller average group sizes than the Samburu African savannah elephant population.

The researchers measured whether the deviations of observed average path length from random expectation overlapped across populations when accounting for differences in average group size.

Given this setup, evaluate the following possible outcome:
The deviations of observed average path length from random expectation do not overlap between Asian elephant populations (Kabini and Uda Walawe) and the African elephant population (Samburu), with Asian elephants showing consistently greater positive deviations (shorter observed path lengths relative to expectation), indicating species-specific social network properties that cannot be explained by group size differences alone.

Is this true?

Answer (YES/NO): NO